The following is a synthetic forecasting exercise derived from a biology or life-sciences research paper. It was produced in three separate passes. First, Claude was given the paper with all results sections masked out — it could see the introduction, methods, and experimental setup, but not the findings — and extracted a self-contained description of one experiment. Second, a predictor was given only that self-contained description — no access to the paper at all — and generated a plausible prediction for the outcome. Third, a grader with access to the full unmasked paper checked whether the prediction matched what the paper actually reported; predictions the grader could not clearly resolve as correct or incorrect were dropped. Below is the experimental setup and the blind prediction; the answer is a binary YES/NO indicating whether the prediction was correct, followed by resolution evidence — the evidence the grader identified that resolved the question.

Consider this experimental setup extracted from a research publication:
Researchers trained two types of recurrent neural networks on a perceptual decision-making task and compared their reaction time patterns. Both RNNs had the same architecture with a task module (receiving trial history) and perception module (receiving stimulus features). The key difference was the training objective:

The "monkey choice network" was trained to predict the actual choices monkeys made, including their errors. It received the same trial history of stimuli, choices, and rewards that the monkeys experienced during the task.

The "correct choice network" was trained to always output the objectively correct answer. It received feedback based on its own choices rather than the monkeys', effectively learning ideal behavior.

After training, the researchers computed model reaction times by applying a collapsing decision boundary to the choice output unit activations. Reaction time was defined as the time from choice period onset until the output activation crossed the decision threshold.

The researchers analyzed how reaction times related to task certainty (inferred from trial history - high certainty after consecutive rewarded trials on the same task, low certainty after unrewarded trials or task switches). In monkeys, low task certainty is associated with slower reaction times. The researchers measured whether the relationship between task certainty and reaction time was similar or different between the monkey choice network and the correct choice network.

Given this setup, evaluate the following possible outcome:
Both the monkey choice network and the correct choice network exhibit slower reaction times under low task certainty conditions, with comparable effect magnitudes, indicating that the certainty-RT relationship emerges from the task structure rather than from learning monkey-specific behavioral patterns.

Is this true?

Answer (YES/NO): NO